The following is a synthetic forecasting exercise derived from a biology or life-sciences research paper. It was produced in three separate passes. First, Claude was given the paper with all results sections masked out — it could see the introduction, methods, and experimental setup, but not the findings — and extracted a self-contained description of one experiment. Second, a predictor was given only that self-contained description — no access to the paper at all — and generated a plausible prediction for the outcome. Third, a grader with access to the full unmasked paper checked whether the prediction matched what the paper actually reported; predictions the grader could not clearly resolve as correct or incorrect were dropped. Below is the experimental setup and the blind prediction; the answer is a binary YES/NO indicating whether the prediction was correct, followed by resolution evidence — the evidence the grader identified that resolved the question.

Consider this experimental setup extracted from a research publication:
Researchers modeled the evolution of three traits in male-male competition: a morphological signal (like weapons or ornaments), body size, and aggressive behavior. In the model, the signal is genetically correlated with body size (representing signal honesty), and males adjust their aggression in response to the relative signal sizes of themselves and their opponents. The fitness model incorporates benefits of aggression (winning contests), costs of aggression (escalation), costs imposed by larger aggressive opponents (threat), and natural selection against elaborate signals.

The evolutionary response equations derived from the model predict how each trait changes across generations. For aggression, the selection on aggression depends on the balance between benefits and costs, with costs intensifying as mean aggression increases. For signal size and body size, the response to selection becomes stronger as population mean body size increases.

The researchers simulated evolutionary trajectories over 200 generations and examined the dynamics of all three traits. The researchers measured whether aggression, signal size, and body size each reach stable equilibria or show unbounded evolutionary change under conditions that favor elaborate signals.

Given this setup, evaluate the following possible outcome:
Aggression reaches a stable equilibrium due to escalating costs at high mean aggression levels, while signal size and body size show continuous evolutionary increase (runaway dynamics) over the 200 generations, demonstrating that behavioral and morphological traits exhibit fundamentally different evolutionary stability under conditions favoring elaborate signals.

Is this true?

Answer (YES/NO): YES